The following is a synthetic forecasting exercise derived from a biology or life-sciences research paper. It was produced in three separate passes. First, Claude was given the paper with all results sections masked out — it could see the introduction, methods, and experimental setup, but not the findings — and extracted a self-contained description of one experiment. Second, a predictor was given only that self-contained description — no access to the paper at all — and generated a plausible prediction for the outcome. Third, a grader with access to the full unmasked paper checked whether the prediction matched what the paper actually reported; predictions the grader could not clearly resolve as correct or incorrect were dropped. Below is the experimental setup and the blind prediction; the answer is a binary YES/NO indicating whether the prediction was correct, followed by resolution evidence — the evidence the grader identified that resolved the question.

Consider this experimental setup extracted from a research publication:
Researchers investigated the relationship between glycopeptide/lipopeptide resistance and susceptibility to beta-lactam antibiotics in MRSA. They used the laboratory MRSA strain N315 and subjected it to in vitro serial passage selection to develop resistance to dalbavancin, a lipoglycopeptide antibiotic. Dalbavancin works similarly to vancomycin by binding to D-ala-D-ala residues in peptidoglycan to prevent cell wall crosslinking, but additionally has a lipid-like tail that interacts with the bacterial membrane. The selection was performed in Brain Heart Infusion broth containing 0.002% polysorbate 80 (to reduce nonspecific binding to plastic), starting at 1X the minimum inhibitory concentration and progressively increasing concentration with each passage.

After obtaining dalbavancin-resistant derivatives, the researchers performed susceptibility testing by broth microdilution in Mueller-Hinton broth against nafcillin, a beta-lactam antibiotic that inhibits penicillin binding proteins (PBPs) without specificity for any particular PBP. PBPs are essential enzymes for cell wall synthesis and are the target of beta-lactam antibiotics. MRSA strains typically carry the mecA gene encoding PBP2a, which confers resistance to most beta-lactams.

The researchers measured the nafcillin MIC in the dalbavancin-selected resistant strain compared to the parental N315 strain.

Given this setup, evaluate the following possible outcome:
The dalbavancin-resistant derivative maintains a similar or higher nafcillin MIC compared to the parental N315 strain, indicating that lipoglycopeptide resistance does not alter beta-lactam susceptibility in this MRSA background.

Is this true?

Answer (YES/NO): YES